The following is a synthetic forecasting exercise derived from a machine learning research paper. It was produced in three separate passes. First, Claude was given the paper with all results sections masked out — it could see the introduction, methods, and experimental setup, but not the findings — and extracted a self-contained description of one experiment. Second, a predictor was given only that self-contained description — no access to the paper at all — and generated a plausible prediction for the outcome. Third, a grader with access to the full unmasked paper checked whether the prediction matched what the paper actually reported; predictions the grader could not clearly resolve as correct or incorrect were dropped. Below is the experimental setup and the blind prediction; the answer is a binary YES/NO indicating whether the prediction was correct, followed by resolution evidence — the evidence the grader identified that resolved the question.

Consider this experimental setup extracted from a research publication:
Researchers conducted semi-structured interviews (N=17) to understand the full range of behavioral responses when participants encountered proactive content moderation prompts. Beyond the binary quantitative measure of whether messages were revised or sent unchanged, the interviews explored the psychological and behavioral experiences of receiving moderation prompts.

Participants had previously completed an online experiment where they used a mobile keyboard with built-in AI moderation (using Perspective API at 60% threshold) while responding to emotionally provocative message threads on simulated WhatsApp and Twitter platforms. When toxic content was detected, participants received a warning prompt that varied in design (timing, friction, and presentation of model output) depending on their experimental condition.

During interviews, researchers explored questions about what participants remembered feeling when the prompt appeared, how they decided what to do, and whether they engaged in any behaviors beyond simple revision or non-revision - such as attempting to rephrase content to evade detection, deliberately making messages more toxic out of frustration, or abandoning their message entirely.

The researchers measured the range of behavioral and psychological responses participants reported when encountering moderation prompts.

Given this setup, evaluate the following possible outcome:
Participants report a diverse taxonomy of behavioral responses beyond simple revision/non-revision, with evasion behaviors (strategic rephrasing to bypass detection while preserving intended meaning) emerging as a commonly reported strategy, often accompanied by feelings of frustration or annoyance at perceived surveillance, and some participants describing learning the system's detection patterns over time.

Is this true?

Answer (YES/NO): NO